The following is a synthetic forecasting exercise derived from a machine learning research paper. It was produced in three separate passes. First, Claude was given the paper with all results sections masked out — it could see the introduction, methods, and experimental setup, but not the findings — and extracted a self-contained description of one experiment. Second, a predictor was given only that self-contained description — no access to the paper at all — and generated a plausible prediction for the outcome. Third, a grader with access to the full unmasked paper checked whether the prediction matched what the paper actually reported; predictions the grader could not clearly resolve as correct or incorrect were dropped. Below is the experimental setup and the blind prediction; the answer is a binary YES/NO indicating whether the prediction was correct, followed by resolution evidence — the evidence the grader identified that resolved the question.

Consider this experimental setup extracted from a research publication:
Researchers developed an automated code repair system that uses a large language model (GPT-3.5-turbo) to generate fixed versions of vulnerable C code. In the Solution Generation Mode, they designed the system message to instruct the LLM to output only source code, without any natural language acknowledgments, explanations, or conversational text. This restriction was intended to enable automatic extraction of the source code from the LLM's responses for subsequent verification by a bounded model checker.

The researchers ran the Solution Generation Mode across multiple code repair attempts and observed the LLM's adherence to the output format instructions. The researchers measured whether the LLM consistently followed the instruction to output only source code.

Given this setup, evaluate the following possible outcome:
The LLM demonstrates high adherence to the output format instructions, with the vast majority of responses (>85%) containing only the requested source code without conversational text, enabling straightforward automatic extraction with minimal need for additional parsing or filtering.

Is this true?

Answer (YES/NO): YES